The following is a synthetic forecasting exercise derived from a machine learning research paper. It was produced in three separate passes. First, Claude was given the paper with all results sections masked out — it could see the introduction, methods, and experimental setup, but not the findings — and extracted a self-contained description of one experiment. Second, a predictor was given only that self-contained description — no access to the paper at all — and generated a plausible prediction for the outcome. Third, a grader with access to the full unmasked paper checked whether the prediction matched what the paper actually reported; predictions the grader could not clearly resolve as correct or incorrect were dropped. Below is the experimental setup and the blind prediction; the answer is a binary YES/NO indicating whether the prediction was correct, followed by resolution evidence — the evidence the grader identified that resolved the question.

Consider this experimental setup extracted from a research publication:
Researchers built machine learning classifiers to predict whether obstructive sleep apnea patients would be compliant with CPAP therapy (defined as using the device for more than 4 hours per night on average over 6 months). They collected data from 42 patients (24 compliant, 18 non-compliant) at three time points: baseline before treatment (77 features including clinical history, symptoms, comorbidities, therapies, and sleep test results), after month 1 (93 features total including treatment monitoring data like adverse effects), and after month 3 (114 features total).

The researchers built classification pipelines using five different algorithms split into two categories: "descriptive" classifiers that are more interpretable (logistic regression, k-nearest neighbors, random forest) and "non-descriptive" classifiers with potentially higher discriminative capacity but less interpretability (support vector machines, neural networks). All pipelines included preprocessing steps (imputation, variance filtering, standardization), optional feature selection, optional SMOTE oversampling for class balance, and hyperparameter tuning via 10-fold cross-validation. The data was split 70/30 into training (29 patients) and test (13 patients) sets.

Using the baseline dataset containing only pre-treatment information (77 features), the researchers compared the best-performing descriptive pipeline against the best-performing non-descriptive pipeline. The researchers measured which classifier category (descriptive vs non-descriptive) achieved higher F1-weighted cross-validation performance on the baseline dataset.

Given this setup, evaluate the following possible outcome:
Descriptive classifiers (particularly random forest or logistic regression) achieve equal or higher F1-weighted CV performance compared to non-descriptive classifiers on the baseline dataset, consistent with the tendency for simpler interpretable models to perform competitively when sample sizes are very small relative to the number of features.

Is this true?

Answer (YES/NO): NO